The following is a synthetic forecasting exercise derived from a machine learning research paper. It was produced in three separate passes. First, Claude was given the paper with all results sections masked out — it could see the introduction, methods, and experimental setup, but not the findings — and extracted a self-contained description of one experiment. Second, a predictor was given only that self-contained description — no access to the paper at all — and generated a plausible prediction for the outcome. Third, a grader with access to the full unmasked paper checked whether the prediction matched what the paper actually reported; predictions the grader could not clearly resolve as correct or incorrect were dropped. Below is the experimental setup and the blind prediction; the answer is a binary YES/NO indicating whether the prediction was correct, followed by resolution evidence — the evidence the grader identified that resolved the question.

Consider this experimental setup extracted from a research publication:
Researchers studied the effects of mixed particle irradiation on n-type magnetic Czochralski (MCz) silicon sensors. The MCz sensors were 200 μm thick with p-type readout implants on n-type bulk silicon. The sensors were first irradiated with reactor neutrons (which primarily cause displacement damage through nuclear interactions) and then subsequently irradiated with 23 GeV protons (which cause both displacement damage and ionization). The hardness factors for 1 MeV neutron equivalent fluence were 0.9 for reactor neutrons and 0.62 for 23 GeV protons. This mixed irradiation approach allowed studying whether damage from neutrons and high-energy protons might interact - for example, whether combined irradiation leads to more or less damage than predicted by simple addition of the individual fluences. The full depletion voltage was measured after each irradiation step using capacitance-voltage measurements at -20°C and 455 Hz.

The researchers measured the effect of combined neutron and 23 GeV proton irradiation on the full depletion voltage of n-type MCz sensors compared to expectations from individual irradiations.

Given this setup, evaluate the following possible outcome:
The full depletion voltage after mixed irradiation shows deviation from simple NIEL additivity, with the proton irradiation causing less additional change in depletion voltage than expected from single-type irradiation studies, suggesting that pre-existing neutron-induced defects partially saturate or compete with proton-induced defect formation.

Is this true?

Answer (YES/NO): NO